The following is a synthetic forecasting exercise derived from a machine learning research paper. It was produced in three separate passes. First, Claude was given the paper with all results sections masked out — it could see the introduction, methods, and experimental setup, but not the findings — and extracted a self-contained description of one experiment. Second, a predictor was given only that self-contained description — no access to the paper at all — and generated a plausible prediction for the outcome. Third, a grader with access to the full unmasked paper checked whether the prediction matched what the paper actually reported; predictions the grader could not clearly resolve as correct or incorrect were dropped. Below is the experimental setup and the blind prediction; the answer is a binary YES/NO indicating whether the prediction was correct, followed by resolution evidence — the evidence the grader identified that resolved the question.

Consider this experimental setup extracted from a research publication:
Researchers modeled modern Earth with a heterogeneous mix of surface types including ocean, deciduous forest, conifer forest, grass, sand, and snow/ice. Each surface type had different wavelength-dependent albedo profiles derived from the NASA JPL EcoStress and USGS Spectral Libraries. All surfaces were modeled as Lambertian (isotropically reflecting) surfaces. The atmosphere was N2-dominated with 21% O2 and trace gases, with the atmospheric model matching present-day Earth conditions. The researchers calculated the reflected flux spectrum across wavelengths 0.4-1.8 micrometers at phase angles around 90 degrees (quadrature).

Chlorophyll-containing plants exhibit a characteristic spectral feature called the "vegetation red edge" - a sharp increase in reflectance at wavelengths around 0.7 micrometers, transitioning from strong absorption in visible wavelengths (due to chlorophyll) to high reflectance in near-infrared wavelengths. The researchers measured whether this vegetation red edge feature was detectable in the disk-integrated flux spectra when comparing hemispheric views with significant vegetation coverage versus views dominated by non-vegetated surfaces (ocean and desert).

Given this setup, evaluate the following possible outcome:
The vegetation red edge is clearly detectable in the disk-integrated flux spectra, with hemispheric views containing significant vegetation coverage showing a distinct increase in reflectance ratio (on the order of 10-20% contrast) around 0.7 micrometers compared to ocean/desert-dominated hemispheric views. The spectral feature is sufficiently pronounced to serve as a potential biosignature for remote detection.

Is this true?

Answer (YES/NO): YES